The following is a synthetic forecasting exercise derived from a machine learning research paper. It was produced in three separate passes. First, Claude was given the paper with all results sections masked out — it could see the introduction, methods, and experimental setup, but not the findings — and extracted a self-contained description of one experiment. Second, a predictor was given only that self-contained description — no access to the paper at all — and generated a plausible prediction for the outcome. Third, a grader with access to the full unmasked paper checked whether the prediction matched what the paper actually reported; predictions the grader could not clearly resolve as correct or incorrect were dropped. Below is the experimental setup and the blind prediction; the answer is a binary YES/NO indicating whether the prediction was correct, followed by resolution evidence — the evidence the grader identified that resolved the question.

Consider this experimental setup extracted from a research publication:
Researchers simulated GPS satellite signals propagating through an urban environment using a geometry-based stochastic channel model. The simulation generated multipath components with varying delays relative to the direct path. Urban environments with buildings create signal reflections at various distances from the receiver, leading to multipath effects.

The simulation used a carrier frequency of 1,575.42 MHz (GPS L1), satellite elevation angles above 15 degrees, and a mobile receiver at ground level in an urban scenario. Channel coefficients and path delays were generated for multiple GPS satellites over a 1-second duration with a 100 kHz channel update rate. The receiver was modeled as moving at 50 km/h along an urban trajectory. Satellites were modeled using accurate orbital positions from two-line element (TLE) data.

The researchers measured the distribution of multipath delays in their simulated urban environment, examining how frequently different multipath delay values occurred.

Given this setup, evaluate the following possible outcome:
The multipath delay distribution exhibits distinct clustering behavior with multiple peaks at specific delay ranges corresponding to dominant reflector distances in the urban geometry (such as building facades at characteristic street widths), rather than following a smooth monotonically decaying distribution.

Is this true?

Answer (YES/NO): NO